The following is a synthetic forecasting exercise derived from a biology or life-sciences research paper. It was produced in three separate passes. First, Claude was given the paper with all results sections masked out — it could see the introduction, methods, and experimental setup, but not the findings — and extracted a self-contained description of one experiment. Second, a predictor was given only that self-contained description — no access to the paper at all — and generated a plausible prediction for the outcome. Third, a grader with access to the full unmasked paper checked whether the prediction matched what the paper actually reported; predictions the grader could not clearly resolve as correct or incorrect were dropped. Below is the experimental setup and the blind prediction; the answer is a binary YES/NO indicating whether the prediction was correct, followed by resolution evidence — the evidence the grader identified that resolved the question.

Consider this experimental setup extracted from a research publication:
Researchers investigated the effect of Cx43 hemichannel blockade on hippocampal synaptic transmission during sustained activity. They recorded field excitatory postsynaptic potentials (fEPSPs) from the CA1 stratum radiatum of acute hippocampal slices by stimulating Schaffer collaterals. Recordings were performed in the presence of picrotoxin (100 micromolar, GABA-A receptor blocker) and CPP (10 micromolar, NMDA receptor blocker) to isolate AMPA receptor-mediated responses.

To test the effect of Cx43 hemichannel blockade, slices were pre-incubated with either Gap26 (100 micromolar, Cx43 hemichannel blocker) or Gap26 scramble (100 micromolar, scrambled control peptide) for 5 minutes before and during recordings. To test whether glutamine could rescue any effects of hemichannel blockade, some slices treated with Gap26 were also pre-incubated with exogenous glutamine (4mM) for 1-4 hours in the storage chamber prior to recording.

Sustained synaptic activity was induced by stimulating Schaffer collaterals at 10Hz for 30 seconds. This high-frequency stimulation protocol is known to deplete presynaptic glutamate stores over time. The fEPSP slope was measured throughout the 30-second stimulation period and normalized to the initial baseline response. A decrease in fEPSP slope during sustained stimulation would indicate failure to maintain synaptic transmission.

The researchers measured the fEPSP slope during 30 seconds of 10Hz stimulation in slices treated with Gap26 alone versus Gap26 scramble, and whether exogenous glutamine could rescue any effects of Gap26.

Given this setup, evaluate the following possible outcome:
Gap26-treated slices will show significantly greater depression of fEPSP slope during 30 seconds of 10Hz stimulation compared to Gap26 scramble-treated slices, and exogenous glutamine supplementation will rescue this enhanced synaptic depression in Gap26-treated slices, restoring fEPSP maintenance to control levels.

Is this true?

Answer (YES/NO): YES